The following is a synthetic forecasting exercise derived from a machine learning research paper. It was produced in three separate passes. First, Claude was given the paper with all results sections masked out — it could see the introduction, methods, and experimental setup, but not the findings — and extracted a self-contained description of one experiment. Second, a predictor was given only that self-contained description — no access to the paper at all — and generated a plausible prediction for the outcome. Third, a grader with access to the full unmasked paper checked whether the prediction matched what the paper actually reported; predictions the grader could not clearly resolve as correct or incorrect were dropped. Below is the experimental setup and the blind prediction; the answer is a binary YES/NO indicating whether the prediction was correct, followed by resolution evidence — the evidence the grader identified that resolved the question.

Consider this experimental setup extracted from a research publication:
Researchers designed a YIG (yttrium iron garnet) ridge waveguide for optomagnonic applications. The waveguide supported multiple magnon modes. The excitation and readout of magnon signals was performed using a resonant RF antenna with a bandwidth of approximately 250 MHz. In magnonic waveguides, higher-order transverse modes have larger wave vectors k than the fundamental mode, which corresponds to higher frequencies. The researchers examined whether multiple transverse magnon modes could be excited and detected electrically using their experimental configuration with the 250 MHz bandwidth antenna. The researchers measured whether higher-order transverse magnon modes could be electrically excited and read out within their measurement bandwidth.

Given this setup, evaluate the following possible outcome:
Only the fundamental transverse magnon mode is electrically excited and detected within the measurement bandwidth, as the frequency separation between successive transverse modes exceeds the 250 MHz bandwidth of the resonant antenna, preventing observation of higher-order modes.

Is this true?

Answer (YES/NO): YES